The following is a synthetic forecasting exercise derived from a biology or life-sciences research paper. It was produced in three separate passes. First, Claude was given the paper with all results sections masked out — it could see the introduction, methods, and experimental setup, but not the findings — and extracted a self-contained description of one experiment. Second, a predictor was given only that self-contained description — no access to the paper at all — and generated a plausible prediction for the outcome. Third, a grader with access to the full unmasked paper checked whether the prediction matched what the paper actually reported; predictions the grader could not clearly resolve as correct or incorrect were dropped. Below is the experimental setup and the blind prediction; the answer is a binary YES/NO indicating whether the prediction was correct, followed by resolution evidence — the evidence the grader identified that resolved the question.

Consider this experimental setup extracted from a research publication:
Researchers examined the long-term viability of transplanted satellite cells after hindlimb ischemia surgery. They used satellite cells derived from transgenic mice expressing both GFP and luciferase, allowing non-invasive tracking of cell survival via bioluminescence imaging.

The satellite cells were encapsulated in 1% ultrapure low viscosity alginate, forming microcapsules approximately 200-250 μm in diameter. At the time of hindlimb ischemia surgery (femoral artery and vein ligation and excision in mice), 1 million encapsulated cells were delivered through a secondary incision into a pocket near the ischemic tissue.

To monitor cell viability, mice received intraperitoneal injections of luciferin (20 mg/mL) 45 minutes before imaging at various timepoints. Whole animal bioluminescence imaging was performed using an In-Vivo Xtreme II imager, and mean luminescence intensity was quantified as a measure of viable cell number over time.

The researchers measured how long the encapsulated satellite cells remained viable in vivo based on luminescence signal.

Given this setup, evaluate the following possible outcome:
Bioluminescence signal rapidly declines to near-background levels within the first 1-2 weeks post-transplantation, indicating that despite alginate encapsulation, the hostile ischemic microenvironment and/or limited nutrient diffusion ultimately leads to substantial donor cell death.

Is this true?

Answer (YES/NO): NO